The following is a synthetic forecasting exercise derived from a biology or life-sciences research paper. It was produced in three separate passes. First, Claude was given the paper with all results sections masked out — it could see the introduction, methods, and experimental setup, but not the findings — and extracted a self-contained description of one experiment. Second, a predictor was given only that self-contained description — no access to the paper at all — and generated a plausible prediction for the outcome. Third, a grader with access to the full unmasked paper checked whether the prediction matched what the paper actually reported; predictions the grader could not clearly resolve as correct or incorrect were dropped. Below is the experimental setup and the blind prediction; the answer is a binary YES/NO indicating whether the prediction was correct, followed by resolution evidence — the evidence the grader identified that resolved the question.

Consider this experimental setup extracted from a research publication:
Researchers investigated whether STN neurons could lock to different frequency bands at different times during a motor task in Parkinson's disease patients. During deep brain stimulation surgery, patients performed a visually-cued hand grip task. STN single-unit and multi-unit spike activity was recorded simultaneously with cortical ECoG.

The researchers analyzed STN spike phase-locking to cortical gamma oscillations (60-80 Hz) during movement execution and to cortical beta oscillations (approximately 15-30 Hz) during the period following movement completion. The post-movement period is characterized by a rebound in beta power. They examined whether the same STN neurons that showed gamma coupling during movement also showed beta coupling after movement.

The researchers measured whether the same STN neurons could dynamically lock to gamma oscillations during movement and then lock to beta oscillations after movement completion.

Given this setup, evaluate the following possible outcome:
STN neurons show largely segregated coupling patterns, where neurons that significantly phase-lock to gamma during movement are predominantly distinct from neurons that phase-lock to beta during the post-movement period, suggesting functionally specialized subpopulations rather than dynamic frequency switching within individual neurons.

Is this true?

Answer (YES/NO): NO